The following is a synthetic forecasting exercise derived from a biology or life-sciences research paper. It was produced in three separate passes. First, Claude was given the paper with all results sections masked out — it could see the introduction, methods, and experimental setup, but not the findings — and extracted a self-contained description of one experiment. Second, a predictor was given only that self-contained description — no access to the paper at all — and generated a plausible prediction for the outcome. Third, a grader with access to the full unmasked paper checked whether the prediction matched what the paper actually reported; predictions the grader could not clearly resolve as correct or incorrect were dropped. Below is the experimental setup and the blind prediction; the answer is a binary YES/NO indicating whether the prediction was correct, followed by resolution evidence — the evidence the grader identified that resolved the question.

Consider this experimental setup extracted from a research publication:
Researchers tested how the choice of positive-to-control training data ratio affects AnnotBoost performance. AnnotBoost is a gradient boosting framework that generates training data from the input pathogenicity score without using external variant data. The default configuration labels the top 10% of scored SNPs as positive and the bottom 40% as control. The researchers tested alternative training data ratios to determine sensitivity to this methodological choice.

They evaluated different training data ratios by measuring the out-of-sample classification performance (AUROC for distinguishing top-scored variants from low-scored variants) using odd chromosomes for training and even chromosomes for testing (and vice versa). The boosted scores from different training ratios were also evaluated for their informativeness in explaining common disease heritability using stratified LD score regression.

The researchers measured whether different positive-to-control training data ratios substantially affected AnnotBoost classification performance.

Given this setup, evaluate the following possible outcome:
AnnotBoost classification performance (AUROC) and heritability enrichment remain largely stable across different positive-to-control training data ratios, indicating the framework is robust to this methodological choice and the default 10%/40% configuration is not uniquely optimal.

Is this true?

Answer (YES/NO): YES